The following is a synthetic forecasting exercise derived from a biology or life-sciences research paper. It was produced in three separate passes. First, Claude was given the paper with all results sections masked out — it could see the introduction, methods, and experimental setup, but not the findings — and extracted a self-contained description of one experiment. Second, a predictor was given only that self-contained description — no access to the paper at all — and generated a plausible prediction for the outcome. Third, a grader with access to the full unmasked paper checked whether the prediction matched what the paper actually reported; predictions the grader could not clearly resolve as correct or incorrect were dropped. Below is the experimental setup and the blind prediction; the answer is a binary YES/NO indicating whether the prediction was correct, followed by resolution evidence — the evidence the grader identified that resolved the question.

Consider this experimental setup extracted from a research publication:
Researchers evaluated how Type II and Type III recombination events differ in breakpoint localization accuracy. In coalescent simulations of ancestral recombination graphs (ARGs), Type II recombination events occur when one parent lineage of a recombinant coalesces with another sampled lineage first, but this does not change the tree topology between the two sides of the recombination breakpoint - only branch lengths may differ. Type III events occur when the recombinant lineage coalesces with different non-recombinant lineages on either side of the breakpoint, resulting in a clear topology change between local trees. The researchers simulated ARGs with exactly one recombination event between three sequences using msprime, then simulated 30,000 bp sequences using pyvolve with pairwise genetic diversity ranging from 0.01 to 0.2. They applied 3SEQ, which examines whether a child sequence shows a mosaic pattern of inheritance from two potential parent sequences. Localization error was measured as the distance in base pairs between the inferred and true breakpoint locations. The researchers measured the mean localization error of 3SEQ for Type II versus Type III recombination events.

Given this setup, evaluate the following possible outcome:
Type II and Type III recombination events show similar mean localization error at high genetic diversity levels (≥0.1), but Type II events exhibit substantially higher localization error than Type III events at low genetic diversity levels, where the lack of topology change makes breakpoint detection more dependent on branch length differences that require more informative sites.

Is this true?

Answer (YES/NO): NO